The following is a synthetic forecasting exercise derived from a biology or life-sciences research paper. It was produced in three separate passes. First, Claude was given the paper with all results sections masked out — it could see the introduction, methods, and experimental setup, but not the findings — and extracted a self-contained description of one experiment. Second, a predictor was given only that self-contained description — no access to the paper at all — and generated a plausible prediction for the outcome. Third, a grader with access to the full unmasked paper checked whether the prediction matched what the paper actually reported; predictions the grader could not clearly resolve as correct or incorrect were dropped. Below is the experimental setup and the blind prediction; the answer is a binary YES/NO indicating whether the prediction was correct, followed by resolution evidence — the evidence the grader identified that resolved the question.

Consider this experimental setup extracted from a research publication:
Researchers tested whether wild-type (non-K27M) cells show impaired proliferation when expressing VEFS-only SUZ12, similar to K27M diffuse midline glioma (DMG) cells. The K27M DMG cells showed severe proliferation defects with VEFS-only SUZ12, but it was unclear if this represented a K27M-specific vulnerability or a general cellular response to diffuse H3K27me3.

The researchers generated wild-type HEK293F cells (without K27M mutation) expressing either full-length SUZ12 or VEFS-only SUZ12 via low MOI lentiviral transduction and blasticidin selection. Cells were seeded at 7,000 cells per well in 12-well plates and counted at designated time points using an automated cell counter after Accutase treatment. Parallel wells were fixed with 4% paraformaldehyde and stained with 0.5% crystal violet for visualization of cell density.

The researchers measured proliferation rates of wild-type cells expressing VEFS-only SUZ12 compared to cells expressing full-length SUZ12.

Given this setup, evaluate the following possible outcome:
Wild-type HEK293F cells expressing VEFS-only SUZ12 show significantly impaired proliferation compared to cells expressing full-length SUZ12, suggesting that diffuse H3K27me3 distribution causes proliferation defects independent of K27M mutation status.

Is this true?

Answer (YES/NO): NO